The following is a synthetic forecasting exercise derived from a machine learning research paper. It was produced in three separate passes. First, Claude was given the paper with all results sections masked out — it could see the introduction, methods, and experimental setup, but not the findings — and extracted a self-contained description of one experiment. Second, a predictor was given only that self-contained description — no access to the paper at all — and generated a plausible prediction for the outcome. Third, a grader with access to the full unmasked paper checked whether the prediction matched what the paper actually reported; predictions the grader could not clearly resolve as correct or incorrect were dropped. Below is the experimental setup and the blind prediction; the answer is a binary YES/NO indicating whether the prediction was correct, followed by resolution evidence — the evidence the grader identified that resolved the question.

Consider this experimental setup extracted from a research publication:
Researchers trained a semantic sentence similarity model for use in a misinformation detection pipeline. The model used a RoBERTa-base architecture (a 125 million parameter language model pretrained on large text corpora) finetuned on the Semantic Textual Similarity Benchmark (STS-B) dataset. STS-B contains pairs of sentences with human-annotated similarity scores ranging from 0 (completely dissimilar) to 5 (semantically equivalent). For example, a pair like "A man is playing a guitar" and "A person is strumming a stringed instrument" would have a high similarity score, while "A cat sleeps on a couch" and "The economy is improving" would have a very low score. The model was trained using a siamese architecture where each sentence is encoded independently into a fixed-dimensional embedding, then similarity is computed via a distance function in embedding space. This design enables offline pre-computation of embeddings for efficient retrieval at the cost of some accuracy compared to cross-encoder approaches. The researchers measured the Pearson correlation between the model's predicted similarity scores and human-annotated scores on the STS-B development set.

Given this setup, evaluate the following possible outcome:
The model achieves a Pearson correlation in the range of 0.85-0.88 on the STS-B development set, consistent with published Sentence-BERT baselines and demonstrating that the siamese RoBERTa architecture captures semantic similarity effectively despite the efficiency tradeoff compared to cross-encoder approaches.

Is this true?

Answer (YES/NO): NO